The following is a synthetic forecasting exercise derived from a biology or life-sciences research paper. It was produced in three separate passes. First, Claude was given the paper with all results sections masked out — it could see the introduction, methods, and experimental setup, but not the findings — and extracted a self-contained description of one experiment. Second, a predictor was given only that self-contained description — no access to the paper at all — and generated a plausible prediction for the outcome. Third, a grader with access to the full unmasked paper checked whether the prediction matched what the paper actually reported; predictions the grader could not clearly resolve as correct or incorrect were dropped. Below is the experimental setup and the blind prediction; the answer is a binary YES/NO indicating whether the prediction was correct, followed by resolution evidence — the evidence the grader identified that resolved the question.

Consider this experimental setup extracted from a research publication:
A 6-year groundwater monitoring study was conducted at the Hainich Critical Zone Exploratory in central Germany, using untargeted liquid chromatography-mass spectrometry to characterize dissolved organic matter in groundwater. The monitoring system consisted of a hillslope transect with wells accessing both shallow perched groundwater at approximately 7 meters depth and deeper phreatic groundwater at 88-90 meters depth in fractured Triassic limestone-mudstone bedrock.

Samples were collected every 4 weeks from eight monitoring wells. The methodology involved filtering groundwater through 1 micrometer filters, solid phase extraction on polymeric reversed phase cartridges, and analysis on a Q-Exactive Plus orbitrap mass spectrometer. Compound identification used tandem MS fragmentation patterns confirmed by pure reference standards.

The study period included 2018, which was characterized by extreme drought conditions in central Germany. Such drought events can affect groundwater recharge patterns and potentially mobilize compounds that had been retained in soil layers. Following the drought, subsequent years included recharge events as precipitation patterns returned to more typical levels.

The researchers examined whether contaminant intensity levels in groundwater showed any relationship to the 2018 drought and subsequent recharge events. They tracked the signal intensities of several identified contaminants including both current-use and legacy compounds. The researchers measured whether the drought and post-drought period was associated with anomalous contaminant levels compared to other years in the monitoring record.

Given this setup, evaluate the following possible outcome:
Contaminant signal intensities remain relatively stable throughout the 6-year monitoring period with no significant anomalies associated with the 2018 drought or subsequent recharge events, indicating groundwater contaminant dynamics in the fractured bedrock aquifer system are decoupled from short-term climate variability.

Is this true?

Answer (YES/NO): NO